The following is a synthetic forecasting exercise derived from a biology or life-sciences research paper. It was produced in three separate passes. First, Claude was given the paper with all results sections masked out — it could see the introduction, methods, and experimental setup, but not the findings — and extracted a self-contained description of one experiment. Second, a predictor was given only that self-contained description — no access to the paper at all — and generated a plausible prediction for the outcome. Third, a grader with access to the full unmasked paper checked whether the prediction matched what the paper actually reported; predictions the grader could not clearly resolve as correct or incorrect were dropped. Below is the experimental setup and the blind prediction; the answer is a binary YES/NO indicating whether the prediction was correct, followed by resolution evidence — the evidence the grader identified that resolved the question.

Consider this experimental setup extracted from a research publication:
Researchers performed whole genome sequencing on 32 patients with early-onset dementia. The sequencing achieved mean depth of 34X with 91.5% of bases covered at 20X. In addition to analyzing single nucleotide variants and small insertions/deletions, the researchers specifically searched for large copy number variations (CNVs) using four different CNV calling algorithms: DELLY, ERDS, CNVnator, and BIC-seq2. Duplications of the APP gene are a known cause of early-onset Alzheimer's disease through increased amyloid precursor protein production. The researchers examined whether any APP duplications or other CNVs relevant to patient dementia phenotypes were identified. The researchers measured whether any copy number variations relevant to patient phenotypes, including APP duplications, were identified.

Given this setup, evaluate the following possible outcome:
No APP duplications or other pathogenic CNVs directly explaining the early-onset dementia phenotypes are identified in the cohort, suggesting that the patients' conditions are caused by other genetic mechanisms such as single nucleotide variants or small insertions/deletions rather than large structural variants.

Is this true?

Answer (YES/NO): YES